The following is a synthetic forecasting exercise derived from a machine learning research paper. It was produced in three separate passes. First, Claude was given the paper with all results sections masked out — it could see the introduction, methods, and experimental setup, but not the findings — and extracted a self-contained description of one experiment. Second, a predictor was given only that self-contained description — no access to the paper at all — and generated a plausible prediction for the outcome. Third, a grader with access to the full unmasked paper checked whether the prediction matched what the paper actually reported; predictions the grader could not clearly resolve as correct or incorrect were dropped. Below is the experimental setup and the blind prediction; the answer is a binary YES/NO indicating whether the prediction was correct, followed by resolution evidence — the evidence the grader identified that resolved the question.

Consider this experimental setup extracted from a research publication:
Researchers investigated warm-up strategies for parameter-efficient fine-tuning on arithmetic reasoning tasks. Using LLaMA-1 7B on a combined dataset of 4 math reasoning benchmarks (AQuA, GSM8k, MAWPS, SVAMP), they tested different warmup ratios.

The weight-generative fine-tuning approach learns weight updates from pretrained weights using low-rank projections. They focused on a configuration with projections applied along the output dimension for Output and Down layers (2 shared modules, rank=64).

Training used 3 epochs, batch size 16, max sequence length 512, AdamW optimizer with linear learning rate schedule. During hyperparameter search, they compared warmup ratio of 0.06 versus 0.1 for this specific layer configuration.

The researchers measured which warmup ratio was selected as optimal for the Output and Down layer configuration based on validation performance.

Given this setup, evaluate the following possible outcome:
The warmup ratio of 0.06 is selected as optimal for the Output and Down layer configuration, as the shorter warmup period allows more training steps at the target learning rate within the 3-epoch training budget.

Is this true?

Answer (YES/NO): NO